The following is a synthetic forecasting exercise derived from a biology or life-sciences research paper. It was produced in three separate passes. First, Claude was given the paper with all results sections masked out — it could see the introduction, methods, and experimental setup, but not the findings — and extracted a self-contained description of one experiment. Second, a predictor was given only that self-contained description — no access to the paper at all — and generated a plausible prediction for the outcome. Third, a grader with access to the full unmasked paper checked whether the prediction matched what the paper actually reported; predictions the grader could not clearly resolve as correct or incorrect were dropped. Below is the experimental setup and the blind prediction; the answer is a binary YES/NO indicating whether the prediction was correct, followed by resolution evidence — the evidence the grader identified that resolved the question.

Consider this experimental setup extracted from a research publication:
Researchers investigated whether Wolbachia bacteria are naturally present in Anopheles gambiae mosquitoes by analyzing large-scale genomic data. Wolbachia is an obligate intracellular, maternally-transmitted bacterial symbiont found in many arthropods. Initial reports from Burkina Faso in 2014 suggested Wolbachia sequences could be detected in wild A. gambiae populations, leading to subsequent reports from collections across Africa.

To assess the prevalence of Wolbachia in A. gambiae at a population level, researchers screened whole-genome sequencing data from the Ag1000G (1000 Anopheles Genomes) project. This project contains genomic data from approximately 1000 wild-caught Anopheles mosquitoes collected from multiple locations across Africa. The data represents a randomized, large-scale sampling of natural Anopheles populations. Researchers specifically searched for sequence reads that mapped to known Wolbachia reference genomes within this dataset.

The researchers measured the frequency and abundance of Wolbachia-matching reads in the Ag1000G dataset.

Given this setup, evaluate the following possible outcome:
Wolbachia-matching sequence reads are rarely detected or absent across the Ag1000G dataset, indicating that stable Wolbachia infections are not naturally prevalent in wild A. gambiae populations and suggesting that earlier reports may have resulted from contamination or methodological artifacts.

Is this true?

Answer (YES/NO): YES